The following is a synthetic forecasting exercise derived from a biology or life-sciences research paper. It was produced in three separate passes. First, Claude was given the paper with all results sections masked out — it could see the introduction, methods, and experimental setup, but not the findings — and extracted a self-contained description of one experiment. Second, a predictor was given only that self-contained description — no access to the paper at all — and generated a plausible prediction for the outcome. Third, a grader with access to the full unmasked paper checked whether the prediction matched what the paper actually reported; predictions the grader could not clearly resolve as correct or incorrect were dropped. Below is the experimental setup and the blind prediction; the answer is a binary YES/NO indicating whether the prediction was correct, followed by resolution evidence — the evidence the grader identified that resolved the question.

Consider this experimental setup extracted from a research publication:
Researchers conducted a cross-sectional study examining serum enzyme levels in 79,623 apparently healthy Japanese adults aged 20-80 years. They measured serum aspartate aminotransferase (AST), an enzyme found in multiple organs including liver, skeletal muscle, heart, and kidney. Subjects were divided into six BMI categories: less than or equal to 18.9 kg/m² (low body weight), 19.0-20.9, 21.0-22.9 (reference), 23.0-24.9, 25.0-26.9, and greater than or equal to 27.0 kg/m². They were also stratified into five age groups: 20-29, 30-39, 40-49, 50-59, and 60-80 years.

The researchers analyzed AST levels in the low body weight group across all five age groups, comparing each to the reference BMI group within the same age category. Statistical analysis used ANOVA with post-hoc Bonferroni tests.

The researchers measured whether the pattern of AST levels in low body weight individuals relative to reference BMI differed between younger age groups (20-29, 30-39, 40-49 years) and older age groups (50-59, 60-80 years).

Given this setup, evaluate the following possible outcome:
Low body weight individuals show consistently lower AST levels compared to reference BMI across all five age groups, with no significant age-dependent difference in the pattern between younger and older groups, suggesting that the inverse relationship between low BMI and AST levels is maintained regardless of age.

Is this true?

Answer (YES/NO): NO